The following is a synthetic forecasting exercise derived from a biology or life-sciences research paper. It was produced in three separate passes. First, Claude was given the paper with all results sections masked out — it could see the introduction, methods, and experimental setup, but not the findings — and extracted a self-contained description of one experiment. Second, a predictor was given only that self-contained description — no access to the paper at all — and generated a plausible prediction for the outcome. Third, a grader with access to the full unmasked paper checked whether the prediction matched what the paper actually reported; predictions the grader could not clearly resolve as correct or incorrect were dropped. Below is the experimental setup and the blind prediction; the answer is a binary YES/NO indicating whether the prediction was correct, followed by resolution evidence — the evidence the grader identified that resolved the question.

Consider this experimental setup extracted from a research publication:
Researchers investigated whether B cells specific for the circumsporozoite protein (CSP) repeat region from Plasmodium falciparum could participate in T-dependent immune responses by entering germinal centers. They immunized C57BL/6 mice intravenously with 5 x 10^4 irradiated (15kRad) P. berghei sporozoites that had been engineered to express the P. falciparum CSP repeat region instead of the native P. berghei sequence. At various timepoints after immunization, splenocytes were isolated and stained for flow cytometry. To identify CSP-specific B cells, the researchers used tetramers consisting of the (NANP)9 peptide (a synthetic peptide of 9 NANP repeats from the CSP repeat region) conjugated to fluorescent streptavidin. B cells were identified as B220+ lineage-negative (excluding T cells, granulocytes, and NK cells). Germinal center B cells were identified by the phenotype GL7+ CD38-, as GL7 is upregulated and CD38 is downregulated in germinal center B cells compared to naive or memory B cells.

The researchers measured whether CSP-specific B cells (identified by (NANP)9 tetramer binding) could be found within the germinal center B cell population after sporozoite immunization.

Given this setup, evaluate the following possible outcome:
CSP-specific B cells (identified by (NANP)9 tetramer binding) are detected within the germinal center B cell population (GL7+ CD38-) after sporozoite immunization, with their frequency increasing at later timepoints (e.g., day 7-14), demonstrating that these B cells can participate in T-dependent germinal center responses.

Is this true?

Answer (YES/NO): YES